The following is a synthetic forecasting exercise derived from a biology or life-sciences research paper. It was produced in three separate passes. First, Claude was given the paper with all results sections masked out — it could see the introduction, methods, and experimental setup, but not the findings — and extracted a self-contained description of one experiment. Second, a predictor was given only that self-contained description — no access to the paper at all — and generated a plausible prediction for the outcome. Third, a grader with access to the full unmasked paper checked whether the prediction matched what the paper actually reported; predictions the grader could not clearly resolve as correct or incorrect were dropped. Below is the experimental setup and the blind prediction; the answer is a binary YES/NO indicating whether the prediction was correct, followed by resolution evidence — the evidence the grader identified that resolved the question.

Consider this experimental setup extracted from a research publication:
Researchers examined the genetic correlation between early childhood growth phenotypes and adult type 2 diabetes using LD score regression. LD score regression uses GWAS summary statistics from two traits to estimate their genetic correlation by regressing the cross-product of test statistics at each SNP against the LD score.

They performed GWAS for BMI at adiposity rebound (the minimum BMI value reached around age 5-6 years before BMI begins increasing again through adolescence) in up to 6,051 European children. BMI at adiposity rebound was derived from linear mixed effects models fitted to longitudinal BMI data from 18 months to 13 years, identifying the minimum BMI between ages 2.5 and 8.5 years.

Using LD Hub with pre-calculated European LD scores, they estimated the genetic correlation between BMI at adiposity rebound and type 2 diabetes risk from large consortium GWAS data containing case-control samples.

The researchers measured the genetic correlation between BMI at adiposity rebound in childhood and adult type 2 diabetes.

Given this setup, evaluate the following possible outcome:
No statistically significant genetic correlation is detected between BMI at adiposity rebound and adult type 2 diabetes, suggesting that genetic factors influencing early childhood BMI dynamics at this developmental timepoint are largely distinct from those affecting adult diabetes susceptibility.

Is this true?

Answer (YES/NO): YES